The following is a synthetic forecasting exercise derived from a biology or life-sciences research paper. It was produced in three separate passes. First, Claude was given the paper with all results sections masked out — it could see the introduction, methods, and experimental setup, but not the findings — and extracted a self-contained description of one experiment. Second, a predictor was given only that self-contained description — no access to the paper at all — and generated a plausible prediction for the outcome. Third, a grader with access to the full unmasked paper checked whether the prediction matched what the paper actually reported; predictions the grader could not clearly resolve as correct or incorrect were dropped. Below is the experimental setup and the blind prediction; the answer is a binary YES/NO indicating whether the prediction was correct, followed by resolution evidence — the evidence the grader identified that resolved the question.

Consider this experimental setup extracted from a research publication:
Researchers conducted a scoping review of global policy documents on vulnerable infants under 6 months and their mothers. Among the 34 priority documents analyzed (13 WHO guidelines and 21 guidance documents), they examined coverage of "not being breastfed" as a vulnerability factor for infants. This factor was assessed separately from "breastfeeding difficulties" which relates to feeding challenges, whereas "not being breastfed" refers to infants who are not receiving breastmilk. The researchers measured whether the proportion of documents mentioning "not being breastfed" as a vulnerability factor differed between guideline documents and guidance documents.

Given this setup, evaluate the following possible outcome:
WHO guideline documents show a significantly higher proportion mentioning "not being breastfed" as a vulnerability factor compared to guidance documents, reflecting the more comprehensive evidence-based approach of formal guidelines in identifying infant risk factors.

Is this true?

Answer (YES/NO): NO